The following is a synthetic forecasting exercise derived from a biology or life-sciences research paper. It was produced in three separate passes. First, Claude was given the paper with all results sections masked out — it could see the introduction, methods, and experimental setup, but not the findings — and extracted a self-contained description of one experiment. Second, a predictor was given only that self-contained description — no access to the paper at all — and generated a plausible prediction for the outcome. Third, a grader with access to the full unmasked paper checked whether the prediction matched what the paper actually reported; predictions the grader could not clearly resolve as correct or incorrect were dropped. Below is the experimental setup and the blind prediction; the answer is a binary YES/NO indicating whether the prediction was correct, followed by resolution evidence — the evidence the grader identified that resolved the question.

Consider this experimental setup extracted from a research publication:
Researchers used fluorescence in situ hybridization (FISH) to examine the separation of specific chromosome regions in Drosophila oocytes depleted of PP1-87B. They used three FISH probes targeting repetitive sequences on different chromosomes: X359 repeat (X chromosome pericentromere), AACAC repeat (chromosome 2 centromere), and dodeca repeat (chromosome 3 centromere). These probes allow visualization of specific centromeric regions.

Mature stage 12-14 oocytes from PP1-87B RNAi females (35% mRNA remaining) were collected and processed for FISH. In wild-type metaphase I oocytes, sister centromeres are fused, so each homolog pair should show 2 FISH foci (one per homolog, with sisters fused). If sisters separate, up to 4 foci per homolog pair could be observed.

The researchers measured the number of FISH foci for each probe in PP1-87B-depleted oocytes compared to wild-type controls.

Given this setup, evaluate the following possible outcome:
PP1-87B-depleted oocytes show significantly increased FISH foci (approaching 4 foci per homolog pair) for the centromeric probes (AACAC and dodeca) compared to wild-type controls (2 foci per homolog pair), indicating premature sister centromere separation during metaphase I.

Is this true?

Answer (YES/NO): NO